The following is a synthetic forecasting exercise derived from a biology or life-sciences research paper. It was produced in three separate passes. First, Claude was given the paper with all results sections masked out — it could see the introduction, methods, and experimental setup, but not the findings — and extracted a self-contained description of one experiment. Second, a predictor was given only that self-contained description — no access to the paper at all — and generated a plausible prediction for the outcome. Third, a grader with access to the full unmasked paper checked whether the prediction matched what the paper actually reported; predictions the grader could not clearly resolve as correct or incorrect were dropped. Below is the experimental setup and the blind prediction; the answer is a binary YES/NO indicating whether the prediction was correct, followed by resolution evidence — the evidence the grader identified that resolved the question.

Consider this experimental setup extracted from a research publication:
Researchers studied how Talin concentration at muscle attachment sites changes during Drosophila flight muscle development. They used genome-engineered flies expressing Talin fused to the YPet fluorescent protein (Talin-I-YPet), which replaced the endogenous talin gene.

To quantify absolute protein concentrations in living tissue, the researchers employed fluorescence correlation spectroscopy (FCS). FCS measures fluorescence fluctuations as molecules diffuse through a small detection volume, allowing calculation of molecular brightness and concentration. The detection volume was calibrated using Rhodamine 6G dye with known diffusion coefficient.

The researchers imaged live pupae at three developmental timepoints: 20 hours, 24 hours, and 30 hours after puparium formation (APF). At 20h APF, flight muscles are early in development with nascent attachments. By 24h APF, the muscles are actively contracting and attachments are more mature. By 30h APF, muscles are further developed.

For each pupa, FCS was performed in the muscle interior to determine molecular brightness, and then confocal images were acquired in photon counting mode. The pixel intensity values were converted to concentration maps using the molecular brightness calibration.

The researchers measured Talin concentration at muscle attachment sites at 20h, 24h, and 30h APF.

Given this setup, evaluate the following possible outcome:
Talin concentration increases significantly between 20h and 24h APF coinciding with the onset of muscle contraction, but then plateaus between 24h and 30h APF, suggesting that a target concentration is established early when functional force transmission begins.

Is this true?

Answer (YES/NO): NO